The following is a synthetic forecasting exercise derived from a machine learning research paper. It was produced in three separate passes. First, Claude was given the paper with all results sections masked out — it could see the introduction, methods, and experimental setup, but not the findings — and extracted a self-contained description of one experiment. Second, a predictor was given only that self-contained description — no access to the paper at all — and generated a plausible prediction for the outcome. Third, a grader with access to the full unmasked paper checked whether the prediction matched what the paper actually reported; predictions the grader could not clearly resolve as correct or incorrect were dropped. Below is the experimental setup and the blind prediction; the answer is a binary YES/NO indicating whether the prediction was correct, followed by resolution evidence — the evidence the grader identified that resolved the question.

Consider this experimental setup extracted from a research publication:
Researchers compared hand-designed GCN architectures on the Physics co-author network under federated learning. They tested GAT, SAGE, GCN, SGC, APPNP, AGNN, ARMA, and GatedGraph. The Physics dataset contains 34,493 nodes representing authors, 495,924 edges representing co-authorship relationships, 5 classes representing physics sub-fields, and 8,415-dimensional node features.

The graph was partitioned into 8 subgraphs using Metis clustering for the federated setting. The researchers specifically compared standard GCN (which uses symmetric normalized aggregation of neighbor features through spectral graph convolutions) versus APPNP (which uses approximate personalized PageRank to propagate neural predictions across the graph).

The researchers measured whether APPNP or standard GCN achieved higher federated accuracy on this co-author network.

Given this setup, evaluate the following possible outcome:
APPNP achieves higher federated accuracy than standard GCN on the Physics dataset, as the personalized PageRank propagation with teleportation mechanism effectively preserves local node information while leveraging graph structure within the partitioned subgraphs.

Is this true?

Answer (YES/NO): NO